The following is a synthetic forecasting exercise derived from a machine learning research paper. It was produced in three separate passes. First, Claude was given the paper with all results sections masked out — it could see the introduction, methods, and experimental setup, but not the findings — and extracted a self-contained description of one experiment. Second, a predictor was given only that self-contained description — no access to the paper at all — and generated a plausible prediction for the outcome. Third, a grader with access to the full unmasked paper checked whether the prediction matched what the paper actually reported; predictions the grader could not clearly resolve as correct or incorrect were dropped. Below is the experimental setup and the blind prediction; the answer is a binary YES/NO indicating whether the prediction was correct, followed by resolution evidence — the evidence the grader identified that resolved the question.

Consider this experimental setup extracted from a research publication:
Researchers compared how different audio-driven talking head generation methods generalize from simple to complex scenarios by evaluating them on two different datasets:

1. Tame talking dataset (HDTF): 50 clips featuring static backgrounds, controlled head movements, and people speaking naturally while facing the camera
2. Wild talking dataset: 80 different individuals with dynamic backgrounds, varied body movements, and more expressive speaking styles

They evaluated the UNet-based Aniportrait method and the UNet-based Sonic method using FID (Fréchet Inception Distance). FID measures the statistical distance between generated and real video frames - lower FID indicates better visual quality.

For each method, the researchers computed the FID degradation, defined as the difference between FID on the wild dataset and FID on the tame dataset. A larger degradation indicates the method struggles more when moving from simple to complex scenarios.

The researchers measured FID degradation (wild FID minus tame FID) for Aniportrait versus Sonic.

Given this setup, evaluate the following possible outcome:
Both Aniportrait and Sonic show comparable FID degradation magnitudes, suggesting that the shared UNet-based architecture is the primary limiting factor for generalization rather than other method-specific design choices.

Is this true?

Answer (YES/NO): NO